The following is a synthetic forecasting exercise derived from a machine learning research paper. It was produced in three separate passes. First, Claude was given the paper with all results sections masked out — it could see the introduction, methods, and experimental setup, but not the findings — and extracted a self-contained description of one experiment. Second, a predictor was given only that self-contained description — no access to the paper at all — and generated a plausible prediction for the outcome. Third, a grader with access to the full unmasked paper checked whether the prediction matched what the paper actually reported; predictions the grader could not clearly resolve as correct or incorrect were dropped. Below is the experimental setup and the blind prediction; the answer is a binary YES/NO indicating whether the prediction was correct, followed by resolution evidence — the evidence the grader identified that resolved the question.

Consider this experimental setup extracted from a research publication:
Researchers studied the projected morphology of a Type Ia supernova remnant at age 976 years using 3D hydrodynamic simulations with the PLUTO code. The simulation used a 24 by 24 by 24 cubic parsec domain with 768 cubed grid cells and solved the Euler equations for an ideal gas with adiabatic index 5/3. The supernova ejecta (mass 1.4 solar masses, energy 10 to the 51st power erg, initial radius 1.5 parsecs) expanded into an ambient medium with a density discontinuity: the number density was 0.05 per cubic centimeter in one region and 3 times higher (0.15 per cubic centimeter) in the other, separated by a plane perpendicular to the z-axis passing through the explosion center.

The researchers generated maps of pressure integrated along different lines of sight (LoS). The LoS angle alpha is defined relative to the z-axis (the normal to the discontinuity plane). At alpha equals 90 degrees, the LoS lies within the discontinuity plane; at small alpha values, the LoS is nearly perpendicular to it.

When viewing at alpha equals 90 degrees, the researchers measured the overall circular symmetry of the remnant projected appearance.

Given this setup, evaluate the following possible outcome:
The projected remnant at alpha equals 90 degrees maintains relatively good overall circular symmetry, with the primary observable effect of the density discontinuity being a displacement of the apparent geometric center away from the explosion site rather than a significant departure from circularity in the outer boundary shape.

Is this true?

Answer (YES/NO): NO